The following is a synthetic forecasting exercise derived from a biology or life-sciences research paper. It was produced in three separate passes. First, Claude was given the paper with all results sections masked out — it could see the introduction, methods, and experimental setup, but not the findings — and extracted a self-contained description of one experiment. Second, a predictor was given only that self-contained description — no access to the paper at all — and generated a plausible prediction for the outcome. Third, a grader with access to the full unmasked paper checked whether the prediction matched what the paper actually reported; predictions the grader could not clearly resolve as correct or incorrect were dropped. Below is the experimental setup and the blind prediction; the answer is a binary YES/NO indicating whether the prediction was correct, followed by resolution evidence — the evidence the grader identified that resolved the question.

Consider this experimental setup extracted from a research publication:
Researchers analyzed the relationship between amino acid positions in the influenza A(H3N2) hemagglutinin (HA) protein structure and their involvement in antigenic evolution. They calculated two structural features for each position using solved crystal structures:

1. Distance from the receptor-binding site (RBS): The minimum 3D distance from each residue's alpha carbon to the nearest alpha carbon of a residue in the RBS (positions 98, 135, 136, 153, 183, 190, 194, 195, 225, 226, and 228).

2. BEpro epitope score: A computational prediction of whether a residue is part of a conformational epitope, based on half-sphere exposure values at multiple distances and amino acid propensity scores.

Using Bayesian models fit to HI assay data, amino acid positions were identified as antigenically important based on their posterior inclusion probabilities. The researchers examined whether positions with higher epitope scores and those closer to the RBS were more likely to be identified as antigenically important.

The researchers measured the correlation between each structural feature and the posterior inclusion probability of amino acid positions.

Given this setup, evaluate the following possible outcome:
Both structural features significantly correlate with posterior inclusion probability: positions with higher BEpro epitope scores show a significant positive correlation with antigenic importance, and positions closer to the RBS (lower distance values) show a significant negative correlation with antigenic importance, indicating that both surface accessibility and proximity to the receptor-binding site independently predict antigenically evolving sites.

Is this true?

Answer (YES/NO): YES